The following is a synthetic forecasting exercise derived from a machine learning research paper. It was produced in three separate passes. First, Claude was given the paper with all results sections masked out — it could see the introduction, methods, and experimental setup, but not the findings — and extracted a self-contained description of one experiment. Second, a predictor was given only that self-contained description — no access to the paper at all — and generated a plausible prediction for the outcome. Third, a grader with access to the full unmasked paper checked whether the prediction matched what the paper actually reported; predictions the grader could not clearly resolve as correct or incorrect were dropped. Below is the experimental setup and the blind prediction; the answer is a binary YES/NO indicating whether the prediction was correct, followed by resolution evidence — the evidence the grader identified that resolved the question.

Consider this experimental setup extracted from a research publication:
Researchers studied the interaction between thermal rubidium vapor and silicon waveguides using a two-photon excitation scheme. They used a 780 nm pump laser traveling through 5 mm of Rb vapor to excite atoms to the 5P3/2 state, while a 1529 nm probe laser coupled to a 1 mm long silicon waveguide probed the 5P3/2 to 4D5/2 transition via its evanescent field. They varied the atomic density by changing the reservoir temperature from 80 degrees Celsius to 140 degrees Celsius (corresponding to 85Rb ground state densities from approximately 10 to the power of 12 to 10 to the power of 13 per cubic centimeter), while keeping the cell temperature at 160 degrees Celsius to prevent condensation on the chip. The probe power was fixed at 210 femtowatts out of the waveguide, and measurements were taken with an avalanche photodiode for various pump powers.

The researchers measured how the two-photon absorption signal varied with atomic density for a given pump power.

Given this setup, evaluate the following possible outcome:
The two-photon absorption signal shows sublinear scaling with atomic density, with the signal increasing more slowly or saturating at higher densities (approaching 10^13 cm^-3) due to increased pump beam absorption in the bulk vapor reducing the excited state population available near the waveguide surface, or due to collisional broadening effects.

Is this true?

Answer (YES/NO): NO